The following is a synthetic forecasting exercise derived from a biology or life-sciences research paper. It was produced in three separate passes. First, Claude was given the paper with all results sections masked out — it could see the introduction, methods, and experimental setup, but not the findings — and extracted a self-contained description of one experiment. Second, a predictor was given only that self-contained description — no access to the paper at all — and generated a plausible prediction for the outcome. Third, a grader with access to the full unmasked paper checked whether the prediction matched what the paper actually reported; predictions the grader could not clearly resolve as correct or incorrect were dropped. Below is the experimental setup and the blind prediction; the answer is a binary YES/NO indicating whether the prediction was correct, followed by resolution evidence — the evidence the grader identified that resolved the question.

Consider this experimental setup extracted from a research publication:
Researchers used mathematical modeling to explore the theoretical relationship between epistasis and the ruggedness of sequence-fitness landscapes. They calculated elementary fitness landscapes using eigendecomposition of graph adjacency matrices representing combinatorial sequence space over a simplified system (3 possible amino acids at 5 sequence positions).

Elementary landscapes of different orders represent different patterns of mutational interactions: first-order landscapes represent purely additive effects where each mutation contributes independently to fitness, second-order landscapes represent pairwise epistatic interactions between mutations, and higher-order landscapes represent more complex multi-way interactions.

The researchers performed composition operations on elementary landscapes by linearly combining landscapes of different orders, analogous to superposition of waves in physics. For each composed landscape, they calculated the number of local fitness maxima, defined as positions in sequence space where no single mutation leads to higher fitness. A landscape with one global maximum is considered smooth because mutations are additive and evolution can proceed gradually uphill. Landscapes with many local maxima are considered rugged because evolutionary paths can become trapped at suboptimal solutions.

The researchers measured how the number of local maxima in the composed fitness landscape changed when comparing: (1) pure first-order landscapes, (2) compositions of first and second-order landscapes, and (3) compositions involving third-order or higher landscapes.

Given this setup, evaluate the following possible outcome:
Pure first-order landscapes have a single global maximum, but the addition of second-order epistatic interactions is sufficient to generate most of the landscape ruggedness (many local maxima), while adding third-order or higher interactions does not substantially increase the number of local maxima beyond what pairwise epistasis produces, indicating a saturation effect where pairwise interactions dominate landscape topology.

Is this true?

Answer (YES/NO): NO